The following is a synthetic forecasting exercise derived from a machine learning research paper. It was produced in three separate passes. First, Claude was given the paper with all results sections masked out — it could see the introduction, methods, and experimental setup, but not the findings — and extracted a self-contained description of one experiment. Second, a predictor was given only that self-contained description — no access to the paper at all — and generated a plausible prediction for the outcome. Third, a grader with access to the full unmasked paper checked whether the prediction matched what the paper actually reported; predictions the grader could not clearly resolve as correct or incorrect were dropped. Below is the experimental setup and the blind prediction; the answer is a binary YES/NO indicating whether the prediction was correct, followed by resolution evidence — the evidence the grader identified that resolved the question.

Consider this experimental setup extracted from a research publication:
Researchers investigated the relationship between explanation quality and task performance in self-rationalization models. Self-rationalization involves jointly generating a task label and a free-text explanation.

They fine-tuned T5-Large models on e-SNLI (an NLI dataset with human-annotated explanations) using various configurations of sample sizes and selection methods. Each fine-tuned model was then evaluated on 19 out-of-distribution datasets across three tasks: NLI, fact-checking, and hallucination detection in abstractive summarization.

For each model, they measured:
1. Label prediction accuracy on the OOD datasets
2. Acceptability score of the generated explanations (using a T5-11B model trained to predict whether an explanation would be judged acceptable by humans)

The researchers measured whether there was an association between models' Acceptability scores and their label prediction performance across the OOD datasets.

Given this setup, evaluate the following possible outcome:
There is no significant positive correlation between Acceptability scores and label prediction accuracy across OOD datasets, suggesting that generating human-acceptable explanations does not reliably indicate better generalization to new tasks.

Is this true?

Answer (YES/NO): NO